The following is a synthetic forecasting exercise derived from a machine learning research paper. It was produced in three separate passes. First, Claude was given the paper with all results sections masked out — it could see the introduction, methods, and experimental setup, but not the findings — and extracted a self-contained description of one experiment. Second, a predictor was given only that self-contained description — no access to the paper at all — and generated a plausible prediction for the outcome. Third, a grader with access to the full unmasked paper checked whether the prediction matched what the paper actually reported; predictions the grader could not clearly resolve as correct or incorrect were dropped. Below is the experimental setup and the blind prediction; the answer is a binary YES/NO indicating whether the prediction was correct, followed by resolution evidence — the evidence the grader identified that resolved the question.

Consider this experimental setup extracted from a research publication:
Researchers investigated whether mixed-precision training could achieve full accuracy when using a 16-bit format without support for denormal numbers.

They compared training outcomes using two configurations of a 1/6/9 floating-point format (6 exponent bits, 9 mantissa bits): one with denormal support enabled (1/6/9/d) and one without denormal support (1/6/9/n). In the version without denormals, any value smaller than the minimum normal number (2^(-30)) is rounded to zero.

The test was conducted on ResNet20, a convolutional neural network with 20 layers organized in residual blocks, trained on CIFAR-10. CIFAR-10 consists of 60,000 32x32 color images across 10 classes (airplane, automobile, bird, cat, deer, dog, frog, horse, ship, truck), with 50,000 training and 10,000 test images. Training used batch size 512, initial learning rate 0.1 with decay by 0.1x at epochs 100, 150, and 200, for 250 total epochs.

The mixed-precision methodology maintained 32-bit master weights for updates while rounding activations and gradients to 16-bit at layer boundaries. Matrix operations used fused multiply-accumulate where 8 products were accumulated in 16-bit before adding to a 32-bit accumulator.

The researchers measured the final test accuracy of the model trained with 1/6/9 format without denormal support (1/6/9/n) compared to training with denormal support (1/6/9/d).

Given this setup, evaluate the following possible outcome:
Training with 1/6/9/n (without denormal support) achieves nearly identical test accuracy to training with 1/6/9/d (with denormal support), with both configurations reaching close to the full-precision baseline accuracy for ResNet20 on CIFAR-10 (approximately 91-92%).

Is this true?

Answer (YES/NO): YES